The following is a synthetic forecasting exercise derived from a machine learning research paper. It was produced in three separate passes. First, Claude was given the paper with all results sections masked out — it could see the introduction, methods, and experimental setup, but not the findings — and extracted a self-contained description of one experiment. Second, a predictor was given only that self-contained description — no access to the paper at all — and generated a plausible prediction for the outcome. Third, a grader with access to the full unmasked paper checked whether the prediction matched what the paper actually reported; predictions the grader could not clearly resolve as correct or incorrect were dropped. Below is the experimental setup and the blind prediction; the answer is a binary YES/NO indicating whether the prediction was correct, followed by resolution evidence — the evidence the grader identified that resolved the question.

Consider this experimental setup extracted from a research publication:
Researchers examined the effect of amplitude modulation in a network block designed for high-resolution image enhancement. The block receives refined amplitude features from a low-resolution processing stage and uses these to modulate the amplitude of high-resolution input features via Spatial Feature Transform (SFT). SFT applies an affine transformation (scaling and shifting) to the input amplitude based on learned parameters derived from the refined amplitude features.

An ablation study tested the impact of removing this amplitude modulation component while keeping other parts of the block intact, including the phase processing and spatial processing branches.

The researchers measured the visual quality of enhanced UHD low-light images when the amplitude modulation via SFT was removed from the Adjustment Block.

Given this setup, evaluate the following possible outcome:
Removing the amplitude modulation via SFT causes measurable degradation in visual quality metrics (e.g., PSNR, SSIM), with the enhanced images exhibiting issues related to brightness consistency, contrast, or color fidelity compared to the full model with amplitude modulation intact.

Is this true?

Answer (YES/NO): YES